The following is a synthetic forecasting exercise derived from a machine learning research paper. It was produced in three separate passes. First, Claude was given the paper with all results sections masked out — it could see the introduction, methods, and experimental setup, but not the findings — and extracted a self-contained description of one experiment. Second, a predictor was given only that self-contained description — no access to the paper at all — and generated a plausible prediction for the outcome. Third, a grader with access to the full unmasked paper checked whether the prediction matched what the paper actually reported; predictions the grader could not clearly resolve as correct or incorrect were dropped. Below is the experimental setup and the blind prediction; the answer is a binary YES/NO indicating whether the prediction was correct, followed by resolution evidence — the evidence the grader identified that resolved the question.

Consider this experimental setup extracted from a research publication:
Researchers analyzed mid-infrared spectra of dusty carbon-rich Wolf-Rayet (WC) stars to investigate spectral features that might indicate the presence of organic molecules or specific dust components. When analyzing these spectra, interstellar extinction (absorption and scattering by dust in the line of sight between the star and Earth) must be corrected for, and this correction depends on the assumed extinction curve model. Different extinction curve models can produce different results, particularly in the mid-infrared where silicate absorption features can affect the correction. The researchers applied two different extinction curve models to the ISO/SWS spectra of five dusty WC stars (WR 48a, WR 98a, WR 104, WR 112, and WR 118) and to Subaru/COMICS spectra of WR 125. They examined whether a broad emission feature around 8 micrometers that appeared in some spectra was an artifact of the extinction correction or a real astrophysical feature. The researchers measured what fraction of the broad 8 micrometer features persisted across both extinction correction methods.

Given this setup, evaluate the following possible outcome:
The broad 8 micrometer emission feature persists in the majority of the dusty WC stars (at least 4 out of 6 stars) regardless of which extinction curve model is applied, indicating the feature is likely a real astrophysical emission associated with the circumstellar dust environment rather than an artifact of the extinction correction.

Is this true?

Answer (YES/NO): YES